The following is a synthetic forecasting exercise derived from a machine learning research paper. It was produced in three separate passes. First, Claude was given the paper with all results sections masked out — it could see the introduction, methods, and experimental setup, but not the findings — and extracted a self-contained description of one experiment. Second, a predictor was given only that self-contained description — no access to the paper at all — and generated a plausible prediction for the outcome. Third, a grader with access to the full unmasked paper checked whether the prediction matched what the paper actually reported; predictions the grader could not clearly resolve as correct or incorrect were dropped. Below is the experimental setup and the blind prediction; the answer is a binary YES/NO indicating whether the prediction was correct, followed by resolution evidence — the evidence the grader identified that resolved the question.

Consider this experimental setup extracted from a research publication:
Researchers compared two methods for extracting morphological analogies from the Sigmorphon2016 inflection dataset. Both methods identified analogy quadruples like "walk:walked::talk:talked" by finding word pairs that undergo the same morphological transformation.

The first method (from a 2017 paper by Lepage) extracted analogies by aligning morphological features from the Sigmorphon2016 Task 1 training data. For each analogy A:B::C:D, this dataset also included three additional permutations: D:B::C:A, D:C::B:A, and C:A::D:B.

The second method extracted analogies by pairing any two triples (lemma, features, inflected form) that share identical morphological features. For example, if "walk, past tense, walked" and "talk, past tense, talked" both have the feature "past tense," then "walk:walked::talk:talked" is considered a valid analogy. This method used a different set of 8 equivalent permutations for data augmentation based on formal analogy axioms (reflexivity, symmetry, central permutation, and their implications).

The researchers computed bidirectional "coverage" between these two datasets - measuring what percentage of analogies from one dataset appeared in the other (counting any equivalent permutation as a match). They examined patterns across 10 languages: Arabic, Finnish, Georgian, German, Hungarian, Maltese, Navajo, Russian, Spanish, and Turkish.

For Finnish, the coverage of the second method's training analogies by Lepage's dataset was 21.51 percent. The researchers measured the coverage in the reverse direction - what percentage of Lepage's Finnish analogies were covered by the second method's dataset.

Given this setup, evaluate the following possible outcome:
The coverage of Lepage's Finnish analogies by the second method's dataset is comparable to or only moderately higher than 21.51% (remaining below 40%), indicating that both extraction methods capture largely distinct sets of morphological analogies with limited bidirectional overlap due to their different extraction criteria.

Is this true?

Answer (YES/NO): NO